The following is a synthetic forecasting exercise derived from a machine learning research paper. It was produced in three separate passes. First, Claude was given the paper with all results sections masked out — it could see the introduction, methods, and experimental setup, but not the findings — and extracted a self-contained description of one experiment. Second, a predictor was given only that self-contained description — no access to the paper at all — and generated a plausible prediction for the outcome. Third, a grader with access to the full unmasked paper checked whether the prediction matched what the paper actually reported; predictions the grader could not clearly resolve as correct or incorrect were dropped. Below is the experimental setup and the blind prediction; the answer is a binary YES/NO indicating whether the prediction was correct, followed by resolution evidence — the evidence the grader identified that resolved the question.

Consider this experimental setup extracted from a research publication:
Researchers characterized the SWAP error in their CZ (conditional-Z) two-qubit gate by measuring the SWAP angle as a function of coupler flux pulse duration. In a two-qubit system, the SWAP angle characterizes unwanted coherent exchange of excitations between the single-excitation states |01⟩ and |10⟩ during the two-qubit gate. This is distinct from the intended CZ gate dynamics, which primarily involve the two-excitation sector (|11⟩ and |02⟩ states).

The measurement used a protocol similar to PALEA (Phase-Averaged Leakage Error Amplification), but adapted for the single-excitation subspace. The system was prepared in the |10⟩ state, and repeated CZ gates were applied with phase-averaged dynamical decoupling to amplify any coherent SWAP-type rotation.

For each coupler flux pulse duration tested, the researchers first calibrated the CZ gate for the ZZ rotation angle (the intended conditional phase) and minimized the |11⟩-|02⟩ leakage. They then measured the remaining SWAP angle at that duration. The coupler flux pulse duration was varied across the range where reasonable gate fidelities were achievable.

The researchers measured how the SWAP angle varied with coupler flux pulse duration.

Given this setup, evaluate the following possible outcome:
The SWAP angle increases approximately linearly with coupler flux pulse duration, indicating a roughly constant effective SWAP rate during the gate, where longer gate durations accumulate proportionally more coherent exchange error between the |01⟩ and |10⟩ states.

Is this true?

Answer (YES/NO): NO